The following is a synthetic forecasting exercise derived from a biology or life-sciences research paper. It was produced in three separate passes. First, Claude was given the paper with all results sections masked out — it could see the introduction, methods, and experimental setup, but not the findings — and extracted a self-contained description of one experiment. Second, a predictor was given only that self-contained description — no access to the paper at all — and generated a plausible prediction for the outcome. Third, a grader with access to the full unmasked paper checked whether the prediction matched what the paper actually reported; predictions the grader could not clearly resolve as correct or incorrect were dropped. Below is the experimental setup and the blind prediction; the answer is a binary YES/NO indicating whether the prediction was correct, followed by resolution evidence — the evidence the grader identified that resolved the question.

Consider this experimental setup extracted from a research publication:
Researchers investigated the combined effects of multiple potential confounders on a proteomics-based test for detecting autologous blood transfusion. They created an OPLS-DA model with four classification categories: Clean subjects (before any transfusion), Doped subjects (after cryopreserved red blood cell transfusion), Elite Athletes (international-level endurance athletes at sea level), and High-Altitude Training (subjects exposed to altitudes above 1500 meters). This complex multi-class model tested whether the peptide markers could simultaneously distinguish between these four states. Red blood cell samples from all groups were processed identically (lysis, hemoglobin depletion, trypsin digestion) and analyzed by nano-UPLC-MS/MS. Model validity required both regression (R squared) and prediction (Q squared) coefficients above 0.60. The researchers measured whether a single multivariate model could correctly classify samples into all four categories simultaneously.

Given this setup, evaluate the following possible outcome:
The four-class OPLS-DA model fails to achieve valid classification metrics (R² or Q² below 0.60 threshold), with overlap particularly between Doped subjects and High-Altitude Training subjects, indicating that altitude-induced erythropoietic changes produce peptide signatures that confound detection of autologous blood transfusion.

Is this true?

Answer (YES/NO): NO